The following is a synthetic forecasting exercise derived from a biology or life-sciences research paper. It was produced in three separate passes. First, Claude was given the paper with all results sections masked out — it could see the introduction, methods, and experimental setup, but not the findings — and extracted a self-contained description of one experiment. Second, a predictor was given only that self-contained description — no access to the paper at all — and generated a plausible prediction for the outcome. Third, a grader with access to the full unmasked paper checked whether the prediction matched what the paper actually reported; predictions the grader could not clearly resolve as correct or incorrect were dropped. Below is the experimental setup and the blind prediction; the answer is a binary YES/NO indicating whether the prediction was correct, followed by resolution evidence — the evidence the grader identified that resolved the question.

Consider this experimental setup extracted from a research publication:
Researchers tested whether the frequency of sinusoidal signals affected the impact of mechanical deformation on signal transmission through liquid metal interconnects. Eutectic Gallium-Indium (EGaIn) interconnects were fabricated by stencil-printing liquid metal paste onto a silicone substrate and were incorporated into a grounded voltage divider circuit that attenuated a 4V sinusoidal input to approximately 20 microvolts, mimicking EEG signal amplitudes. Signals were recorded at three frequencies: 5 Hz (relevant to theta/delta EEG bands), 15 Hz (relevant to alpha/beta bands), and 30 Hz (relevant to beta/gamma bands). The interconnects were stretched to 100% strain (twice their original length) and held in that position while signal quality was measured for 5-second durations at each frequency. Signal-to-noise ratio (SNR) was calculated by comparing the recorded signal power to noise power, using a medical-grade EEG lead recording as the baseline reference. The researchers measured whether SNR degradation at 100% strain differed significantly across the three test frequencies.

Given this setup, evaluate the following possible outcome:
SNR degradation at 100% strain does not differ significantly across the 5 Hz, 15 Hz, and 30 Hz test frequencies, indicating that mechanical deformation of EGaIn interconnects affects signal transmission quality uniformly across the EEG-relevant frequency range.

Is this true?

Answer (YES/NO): YES